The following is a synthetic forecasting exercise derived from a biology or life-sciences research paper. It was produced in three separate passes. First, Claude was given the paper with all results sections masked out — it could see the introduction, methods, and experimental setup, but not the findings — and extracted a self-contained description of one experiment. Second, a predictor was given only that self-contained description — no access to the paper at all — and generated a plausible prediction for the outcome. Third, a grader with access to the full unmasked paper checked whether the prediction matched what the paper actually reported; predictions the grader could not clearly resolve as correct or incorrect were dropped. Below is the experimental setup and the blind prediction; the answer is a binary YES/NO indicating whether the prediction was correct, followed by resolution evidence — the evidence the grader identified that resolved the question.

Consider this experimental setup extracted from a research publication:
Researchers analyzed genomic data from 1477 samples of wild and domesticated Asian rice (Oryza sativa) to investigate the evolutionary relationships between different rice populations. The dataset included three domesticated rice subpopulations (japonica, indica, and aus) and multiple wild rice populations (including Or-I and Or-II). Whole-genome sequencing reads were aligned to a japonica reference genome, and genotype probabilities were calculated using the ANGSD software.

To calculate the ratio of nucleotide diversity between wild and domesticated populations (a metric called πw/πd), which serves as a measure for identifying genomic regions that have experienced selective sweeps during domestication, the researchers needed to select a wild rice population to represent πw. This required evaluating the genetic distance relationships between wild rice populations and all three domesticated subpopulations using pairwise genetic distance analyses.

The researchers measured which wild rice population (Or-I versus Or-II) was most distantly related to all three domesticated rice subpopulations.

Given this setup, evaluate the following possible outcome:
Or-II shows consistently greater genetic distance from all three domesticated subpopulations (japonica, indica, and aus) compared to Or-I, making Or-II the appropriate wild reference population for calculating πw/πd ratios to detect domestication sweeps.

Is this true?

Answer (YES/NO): YES